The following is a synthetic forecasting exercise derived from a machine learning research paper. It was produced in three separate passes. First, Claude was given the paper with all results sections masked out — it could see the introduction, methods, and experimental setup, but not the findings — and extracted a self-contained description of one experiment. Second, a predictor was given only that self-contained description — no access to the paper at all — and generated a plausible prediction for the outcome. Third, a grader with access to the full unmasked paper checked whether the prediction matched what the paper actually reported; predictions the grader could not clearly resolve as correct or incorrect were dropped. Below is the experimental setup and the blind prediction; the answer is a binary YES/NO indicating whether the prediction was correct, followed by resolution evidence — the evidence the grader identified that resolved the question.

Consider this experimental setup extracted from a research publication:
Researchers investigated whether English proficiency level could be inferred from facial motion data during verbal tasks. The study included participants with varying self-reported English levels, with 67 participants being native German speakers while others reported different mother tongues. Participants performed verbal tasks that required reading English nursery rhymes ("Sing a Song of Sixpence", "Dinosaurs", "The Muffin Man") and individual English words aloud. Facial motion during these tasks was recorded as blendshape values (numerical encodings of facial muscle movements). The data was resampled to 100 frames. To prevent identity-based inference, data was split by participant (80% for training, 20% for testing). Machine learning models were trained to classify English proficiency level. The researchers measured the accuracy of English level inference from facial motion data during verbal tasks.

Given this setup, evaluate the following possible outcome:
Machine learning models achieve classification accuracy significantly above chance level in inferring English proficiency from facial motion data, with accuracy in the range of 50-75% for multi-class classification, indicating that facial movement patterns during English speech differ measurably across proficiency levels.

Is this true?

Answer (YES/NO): NO